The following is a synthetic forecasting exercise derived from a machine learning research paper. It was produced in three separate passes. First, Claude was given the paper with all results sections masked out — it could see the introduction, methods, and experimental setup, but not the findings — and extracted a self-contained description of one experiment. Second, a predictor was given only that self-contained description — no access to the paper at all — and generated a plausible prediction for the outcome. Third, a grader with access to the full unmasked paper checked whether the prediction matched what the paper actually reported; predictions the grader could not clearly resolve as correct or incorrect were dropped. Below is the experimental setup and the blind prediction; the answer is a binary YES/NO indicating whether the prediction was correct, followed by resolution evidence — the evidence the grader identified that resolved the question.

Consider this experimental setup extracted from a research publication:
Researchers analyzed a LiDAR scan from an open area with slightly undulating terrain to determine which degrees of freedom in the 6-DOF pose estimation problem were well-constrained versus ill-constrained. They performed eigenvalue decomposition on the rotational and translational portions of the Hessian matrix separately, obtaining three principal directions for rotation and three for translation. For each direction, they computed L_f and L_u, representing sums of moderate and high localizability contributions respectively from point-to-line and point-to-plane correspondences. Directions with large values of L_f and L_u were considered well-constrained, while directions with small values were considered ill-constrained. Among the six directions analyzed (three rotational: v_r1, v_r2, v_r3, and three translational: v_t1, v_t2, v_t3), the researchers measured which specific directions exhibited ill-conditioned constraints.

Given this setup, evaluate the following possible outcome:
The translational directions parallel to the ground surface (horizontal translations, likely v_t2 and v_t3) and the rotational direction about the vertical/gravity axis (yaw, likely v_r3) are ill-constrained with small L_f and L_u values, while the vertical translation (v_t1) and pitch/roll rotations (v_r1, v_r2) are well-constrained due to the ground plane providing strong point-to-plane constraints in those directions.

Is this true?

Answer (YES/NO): YES